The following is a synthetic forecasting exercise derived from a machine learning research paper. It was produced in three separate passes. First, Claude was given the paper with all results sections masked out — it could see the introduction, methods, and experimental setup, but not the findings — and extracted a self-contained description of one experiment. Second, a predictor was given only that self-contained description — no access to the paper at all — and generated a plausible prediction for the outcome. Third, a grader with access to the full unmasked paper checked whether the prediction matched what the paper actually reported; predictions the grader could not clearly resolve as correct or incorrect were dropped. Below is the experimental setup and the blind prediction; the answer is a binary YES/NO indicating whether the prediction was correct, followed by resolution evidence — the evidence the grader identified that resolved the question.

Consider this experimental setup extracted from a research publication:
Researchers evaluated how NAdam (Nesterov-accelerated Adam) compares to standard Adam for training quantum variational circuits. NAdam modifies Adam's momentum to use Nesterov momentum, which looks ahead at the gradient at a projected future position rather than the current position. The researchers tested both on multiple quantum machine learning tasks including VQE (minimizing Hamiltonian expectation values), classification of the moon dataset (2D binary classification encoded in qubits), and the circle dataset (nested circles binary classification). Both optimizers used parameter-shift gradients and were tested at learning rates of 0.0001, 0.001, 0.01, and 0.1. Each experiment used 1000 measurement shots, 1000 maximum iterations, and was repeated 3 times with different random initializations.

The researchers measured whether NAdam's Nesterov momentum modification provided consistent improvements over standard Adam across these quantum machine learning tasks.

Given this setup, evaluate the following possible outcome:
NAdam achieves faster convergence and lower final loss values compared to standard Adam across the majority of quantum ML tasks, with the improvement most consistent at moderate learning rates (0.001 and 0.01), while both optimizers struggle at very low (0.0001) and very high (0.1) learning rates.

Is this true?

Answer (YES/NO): NO